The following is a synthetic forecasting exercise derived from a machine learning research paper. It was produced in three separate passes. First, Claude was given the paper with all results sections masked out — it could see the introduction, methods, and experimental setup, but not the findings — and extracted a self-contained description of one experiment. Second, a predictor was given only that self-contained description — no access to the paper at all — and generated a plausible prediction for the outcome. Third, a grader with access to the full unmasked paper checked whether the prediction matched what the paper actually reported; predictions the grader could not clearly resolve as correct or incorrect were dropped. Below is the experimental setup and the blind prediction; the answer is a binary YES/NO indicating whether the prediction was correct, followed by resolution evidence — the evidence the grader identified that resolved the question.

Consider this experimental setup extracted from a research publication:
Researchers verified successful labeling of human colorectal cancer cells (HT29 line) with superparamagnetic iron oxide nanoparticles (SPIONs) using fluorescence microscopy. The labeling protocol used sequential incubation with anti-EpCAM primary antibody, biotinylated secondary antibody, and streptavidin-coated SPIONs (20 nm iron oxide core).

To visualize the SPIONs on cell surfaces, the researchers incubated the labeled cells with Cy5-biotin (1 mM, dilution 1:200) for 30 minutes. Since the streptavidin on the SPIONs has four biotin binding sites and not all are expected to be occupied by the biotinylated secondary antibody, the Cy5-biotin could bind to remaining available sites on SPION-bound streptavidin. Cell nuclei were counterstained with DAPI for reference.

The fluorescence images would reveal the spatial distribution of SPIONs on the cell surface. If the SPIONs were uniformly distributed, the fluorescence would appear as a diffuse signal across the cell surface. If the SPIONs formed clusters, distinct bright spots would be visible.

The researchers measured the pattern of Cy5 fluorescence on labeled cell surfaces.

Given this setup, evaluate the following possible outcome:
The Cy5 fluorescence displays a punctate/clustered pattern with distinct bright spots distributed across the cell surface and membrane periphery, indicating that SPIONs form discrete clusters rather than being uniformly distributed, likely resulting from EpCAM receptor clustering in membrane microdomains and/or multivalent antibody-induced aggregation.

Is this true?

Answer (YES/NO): YES